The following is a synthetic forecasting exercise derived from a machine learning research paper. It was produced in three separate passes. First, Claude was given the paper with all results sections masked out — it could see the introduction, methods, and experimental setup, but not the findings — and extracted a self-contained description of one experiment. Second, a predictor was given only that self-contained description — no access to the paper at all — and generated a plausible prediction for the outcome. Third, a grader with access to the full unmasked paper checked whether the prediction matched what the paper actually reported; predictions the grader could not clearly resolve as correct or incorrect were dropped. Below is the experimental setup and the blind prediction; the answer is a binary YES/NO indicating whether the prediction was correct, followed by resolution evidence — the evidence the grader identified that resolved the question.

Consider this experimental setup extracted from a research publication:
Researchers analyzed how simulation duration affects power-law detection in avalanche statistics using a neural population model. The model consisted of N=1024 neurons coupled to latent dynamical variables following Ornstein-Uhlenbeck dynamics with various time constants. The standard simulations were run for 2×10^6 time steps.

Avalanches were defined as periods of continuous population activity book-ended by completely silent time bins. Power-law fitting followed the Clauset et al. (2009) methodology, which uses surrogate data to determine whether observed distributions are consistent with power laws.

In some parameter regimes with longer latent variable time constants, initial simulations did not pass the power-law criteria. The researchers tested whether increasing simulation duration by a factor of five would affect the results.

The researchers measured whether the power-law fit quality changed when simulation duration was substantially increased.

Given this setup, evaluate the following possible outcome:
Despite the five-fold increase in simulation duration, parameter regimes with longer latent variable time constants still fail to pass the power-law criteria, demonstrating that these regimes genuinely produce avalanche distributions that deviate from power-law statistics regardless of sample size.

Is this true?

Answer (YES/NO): NO